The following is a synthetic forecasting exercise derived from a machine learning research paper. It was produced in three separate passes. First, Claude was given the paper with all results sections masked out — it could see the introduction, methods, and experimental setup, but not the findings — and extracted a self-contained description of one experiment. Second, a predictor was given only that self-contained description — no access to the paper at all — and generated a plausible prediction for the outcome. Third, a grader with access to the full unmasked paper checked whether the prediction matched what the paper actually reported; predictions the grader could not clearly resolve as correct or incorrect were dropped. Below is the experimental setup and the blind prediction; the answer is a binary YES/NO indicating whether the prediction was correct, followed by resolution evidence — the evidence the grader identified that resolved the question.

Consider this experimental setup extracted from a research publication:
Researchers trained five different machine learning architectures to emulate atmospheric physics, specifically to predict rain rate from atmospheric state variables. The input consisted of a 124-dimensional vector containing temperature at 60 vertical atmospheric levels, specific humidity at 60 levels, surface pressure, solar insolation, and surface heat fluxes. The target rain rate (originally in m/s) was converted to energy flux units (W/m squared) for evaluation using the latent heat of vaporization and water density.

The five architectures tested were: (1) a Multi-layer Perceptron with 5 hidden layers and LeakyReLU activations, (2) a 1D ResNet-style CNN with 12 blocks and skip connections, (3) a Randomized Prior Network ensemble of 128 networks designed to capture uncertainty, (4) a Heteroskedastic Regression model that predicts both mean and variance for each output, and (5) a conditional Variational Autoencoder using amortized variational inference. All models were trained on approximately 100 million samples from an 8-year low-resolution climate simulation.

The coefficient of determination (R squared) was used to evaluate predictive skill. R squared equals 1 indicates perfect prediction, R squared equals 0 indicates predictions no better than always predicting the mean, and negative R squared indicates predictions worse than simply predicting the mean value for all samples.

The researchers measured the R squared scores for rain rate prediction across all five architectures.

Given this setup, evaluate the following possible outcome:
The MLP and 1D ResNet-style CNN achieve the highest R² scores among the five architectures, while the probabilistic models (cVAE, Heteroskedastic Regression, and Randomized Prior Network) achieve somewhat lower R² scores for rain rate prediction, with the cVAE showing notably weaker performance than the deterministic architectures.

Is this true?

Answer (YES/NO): NO